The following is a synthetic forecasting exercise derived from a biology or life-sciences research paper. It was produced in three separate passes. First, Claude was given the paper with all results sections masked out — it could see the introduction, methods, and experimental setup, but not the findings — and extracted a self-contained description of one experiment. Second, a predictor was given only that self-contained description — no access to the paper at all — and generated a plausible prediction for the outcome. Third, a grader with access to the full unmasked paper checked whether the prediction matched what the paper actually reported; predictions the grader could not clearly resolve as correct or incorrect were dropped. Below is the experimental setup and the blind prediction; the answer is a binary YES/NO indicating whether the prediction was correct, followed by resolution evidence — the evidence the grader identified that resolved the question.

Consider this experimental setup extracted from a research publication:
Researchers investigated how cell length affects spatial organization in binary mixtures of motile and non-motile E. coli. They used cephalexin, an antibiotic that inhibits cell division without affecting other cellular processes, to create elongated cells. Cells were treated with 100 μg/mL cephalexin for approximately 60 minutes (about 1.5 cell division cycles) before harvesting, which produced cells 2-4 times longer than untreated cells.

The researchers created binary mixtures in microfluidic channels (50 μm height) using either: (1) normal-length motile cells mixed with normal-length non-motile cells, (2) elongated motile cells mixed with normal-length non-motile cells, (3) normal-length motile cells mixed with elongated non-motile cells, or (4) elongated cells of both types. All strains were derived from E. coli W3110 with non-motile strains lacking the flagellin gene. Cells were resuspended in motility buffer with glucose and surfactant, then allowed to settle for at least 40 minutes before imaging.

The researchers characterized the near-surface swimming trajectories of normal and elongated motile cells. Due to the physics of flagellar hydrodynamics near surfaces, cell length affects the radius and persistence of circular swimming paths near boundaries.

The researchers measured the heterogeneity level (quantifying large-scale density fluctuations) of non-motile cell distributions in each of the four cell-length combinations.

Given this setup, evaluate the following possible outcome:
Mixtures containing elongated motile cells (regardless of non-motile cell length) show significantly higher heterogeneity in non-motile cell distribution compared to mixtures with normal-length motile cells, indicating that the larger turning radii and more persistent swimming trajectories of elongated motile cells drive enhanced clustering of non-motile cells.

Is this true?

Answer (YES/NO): NO